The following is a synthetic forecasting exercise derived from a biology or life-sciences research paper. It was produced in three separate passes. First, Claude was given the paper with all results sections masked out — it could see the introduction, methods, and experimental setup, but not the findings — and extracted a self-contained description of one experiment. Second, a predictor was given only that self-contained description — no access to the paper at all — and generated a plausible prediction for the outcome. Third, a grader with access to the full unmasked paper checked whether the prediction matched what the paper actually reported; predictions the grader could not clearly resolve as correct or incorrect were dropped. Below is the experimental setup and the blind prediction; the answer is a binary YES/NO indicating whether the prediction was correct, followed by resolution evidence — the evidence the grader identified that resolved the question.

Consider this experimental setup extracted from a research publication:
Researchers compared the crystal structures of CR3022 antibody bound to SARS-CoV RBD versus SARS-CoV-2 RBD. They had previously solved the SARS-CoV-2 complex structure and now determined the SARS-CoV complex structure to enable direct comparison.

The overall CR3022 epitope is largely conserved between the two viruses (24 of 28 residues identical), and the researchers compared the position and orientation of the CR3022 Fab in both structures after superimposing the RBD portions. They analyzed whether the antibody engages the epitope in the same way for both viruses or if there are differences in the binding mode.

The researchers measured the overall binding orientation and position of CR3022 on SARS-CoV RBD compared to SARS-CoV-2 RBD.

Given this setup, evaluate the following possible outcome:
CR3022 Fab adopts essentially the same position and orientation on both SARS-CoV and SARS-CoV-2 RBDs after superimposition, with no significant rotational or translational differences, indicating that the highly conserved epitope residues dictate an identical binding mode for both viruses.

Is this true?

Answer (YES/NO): YES